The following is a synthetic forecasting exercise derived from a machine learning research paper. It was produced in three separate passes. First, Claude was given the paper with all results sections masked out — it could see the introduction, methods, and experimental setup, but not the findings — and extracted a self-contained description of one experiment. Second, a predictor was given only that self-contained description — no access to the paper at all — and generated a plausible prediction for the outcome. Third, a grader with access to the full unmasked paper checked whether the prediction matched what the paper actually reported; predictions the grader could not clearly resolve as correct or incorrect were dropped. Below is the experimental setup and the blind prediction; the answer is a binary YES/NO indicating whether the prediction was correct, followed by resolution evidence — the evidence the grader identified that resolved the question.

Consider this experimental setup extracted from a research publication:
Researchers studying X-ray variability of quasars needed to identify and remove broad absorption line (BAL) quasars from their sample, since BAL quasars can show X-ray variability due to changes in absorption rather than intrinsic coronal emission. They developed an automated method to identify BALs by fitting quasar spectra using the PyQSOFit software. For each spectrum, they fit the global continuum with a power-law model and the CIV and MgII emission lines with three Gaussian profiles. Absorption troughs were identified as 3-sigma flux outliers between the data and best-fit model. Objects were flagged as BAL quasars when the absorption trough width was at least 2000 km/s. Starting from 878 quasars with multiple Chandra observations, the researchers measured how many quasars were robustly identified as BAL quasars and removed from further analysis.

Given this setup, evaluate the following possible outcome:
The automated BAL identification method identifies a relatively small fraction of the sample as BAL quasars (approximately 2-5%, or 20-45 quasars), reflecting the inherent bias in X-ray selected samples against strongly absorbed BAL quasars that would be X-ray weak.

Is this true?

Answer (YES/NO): YES